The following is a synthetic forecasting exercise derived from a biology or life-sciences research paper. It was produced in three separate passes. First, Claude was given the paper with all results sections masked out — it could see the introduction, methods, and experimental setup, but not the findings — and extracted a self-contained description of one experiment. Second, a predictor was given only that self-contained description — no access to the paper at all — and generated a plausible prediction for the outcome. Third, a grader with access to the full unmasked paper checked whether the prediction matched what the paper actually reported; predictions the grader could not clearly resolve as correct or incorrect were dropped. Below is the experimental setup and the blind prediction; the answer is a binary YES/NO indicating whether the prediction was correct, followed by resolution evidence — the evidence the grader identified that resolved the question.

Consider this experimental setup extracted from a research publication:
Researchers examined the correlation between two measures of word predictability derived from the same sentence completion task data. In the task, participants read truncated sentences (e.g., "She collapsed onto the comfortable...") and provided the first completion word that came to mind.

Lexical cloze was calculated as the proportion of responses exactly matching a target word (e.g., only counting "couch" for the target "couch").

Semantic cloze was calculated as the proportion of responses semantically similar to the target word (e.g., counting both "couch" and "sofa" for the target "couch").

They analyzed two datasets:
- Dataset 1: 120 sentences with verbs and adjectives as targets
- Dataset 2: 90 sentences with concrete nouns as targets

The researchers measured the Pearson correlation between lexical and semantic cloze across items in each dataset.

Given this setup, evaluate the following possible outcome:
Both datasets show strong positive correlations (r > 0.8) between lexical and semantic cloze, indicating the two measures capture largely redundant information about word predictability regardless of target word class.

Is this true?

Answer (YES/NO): YES